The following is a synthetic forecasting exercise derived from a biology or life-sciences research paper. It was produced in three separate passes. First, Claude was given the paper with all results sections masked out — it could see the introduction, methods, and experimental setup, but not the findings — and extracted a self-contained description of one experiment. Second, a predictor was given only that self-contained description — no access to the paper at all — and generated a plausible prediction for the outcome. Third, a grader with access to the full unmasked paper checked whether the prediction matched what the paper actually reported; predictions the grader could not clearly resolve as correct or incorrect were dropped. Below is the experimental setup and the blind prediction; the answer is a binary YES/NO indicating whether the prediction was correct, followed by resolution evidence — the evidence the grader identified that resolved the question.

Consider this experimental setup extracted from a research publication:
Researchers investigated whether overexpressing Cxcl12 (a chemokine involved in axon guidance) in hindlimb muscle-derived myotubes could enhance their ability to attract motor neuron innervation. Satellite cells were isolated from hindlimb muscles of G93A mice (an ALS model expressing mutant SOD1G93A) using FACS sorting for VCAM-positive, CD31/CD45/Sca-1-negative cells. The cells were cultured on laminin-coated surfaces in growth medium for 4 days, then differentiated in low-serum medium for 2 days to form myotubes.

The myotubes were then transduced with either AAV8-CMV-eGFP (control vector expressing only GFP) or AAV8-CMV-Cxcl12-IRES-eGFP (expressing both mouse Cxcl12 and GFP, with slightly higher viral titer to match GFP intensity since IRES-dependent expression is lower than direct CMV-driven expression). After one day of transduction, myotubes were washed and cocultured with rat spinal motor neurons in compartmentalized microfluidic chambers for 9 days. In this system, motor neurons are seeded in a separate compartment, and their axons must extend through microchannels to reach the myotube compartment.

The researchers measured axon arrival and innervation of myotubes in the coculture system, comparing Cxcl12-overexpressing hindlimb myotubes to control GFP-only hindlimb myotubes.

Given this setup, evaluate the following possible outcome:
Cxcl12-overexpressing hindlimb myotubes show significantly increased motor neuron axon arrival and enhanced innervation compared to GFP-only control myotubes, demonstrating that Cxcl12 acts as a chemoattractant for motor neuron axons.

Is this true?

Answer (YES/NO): YES